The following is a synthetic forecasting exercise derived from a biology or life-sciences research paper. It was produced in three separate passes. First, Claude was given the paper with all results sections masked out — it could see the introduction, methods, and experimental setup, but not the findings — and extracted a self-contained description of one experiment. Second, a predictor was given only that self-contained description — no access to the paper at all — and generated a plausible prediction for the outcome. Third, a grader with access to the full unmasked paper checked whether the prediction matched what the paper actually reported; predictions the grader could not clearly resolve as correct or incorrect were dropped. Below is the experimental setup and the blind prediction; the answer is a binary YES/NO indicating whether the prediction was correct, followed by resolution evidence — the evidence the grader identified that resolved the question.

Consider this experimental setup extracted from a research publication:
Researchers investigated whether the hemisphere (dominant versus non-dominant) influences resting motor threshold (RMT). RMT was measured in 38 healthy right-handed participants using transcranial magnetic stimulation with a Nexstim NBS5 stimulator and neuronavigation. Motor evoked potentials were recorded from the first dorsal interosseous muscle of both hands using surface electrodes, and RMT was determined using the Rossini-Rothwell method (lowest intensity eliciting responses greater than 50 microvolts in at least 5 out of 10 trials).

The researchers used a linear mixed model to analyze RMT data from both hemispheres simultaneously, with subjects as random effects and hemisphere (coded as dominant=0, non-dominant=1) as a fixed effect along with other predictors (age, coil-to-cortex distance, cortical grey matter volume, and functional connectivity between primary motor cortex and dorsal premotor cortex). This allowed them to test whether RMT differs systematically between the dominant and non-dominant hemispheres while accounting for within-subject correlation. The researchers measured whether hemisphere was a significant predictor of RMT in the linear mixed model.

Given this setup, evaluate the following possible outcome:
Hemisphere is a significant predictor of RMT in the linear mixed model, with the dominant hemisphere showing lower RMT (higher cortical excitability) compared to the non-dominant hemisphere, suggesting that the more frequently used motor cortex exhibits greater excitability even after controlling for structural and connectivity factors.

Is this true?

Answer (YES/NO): NO